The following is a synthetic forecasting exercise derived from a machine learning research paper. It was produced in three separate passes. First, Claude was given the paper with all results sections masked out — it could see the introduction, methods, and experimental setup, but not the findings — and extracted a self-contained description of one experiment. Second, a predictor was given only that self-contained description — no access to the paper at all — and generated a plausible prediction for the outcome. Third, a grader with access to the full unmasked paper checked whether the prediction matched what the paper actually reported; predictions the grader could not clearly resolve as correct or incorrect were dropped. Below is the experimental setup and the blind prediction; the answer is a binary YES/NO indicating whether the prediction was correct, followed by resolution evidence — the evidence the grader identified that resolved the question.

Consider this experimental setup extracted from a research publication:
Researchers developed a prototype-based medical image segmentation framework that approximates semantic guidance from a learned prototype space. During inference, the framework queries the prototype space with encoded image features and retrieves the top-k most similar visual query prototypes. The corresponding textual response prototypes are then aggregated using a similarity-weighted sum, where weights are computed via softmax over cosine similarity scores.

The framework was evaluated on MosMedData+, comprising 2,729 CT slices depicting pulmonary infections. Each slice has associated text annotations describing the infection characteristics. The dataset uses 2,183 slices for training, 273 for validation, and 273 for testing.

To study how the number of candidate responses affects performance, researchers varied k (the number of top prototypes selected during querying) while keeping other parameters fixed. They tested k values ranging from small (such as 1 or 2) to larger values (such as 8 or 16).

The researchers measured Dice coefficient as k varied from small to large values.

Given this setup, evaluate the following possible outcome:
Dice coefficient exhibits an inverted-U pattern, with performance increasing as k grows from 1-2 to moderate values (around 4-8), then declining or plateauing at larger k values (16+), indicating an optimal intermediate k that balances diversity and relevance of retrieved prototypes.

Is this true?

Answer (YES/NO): YES